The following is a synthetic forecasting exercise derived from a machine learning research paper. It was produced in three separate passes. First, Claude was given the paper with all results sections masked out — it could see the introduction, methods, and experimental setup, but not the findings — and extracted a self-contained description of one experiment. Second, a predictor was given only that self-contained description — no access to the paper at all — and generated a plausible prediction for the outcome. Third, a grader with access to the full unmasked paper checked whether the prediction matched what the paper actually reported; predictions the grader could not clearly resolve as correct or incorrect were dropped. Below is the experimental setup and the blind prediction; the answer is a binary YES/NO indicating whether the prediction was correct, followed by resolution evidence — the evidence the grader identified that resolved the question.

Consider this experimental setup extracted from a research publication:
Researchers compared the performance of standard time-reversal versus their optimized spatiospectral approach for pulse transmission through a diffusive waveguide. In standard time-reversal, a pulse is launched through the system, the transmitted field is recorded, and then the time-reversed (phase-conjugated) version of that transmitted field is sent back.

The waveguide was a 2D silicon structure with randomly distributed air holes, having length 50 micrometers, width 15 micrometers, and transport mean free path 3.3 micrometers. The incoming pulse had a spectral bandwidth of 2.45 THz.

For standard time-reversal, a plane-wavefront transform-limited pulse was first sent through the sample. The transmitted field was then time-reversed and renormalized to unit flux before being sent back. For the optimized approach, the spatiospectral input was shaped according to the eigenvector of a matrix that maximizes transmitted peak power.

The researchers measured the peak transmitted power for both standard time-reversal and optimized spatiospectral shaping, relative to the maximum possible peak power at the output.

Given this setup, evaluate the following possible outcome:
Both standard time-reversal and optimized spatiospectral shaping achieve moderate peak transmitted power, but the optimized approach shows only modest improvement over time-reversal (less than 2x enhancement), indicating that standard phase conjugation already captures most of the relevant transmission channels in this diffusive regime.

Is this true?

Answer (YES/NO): NO